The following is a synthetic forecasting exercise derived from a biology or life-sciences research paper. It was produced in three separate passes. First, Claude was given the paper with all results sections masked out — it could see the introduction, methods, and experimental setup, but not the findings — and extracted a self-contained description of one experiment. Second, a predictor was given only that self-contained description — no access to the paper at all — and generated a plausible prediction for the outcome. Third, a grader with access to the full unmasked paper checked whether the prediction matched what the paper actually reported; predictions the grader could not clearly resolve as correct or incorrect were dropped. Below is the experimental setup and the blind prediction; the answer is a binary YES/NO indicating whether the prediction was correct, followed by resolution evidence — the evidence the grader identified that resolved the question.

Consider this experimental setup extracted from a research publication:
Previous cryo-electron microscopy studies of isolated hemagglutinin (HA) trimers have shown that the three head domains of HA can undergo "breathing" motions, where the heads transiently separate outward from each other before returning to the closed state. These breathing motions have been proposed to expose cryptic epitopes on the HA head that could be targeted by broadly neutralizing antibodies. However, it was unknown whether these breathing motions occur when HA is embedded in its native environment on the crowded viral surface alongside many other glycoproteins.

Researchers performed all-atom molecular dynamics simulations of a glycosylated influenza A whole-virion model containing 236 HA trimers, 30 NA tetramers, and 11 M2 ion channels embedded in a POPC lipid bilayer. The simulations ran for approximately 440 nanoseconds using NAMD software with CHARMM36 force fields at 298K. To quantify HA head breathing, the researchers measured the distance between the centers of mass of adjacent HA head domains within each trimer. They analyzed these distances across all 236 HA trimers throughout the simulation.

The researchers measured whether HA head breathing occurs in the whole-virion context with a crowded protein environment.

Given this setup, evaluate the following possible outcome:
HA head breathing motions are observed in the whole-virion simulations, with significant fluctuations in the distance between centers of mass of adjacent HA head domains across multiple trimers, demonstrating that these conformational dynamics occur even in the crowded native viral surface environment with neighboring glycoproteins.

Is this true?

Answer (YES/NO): YES